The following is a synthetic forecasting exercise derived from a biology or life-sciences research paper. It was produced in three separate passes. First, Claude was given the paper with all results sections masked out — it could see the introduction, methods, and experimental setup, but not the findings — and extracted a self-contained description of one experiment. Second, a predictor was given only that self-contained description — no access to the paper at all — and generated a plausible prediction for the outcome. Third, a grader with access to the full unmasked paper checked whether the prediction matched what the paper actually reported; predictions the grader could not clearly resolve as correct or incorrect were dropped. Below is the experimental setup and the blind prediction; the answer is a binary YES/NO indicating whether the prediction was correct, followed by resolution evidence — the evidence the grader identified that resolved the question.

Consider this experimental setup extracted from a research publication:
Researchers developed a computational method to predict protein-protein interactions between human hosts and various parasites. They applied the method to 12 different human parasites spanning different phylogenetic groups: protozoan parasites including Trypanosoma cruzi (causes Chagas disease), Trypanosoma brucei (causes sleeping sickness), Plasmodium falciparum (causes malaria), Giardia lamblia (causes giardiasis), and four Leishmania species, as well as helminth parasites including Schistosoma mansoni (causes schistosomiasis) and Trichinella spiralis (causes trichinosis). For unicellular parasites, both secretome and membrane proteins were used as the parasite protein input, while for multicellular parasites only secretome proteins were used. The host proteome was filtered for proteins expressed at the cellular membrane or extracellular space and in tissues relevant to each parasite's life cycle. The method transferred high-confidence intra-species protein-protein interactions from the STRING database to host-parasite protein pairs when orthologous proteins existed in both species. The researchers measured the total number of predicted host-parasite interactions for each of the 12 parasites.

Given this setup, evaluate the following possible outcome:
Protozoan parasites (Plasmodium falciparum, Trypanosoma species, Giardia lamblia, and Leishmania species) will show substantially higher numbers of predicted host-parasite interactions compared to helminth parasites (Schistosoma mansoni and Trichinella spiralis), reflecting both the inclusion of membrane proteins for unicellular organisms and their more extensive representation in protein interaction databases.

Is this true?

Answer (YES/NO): NO